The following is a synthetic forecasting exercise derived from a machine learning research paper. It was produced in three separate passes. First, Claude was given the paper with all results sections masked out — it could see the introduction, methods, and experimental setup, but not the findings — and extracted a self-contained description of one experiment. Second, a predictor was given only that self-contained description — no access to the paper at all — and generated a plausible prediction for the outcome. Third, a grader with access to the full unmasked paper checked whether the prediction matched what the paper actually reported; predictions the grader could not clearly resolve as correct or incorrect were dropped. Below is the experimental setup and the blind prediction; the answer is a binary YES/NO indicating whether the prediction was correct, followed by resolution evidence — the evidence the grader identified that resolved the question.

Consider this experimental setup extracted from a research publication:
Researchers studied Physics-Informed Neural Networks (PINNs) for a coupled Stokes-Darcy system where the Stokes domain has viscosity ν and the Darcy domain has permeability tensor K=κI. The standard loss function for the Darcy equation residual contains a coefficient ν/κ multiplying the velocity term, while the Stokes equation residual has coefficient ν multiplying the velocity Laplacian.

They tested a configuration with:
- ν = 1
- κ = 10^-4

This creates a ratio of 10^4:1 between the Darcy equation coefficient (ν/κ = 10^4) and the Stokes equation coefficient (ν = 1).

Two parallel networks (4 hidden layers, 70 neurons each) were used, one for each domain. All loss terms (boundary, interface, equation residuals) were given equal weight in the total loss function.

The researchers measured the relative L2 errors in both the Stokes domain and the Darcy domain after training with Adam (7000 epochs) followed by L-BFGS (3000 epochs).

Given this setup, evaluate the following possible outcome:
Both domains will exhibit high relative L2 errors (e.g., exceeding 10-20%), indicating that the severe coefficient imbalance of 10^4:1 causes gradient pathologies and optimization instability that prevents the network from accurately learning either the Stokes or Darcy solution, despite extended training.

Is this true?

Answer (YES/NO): NO